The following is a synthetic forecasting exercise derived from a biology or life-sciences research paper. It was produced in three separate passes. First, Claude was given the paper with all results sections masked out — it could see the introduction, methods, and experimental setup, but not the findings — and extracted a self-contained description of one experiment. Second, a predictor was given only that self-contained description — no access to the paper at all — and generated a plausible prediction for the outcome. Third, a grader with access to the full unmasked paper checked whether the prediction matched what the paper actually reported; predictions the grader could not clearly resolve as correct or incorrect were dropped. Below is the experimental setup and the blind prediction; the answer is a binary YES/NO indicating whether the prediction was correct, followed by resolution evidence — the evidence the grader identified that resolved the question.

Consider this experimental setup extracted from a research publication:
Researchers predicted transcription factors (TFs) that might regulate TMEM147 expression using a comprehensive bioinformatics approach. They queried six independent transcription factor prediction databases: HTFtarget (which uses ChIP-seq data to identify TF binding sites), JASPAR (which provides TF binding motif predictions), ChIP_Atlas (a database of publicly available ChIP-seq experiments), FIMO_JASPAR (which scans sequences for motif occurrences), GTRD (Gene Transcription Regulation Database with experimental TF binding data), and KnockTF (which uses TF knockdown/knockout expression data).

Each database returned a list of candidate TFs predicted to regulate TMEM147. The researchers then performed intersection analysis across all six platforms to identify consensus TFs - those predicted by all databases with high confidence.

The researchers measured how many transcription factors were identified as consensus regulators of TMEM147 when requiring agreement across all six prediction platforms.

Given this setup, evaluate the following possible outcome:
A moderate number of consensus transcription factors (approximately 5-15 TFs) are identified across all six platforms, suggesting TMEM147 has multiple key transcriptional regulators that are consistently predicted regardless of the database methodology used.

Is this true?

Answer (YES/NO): NO